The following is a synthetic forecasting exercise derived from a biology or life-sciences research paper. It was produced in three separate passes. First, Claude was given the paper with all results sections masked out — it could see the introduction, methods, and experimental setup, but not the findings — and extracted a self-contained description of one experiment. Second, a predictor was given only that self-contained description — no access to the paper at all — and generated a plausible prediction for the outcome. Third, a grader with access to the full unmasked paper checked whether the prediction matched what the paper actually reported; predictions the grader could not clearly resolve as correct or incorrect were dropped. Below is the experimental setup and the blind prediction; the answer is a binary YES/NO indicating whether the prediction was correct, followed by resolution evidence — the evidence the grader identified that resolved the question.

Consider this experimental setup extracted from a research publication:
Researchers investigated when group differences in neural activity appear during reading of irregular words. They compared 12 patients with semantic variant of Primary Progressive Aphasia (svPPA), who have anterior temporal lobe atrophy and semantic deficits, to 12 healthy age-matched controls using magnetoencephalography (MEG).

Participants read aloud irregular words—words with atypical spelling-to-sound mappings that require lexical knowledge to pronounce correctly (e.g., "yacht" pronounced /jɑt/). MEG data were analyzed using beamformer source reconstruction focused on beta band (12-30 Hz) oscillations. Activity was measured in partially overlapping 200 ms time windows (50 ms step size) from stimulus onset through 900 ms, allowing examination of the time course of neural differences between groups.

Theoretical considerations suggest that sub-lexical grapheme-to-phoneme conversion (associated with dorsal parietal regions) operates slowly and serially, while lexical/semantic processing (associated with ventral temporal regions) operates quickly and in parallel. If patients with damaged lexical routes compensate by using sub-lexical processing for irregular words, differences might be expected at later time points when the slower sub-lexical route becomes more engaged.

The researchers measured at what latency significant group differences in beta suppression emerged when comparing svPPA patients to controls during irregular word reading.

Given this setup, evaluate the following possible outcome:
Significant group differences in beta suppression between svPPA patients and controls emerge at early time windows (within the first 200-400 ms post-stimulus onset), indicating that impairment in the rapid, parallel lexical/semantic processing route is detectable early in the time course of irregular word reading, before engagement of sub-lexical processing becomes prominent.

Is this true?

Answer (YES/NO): NO